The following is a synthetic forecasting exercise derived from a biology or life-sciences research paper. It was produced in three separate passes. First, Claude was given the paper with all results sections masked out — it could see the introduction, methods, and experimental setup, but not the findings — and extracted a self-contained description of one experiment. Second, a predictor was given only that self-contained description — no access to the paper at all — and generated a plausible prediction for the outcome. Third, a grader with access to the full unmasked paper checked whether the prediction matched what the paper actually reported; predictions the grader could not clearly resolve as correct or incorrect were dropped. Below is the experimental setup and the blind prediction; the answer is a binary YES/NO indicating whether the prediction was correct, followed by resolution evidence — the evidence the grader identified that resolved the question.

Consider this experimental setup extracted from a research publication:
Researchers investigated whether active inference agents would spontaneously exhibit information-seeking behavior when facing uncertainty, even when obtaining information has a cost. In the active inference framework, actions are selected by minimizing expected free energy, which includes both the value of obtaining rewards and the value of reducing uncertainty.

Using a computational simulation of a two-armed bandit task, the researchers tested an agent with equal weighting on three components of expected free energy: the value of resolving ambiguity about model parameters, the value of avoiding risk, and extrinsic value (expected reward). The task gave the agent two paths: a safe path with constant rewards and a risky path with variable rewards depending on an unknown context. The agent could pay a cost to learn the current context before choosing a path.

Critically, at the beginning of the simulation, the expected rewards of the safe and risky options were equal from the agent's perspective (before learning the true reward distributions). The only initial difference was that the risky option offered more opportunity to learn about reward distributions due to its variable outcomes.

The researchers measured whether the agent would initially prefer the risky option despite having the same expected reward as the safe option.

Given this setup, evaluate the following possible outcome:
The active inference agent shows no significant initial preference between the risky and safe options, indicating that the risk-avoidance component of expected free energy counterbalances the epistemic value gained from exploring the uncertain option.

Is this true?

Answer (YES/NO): NO